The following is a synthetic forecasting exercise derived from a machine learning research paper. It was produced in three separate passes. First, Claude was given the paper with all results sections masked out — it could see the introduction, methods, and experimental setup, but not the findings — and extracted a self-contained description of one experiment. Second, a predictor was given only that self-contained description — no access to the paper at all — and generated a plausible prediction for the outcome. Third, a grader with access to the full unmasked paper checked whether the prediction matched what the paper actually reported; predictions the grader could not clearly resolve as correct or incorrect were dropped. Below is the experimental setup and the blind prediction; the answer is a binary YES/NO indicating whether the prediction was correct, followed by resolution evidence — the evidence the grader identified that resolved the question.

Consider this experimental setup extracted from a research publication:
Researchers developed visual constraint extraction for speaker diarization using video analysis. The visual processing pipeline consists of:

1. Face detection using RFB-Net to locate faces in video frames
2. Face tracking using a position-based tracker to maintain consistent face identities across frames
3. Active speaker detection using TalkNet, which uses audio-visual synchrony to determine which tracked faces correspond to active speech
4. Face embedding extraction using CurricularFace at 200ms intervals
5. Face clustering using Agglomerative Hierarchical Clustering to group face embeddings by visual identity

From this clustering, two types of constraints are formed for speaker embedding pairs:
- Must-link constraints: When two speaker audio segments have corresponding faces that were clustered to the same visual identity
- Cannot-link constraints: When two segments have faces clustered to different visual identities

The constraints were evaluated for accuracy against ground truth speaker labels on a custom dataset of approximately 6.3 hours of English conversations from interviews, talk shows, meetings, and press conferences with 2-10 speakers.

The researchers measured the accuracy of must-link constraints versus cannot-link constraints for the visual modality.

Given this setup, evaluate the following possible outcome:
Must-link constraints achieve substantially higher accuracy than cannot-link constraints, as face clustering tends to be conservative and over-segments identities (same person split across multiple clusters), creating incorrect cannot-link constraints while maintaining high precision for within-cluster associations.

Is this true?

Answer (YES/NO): NO